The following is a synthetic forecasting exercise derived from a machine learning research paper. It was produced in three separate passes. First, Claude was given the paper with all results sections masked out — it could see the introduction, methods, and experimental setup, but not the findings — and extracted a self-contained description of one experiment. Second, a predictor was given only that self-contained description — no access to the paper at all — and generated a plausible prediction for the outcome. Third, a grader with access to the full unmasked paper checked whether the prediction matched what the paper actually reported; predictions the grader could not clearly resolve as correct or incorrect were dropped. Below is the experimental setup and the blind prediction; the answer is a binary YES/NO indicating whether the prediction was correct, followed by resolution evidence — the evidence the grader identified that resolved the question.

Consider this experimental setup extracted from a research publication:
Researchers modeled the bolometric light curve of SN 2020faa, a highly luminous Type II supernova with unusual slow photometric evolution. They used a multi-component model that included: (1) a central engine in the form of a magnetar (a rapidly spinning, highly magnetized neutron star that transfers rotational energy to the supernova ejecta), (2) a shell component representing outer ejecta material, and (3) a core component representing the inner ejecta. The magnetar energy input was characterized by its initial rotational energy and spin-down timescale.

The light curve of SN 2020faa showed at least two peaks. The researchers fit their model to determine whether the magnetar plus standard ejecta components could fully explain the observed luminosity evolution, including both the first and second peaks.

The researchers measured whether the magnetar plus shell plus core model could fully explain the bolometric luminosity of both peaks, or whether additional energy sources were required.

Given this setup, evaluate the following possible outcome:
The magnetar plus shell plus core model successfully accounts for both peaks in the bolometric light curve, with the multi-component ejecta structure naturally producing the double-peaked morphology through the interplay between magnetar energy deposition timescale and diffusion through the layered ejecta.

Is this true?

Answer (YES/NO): NO